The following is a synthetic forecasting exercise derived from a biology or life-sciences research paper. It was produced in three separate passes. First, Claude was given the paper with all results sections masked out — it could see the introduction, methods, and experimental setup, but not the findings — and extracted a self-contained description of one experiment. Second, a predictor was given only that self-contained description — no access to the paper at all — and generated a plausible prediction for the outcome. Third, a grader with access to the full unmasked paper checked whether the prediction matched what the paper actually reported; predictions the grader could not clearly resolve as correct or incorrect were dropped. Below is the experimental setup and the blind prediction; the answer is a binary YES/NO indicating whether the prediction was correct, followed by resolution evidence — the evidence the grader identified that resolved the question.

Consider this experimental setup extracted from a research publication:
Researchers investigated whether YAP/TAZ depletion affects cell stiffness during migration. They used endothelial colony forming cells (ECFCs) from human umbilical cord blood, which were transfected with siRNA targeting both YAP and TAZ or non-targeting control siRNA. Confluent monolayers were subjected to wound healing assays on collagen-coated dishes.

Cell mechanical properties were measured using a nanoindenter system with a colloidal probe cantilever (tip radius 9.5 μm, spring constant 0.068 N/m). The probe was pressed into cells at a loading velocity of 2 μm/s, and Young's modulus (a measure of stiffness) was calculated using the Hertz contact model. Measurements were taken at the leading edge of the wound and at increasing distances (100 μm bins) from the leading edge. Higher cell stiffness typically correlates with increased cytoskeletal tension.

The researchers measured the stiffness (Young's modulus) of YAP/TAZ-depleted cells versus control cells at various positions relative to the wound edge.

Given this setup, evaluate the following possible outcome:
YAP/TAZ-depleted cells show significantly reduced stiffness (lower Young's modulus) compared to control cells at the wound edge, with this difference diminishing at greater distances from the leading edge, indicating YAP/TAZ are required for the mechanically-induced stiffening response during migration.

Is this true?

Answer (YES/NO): NO